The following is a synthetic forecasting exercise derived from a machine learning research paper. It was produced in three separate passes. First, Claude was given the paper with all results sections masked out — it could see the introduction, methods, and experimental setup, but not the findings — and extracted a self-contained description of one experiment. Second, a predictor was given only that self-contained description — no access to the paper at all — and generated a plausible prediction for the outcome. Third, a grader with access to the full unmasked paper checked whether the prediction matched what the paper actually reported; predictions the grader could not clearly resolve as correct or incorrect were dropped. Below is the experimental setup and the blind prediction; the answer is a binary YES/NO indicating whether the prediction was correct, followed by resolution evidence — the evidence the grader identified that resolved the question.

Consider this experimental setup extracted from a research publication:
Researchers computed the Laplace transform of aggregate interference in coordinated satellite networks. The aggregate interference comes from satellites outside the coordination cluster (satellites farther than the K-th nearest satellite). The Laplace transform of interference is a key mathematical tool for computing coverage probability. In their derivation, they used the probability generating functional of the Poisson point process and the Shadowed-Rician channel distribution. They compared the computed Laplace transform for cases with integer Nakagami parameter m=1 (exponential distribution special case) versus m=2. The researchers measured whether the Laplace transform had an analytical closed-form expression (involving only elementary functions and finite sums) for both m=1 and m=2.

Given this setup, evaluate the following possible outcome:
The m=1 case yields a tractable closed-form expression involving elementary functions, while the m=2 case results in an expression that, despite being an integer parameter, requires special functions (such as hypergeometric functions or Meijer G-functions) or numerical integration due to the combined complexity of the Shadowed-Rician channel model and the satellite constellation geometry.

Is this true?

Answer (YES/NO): NO